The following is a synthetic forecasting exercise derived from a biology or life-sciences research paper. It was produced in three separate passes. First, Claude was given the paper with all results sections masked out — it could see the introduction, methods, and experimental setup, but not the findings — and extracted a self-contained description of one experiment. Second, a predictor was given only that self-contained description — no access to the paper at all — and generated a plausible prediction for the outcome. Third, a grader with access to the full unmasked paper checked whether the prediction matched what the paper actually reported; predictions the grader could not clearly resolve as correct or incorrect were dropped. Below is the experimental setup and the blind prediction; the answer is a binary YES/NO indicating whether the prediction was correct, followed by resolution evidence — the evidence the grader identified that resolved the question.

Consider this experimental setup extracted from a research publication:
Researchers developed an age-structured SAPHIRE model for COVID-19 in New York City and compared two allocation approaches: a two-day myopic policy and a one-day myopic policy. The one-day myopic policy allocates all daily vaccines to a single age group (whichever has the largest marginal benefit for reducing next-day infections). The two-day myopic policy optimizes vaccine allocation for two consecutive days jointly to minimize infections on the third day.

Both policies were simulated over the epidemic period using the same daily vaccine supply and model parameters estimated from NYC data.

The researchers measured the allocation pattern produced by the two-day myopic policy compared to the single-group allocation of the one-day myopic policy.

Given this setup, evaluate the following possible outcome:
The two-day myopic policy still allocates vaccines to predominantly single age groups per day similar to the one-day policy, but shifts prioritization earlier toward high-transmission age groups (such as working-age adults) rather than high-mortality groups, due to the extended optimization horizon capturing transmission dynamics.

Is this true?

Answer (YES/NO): NO